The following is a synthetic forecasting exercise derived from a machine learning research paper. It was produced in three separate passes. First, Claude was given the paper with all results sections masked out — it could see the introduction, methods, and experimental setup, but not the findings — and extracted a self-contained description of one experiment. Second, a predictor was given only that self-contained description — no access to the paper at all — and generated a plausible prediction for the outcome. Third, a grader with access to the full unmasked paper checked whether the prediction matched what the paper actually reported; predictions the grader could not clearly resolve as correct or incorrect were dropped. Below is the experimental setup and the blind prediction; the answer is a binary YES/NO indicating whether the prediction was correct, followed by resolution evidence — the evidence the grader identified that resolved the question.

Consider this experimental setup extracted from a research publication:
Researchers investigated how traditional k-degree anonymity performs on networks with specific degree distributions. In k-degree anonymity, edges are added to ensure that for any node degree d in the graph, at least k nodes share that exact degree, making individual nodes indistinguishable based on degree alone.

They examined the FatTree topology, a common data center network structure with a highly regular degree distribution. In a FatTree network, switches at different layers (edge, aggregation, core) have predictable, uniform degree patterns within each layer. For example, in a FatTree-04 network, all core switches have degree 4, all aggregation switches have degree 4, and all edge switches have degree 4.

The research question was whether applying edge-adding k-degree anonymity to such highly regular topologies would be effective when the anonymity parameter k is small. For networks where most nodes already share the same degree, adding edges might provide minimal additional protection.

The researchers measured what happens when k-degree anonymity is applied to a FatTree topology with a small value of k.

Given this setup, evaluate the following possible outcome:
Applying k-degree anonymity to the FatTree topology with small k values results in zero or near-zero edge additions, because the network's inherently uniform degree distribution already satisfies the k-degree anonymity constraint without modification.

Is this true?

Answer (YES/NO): YES